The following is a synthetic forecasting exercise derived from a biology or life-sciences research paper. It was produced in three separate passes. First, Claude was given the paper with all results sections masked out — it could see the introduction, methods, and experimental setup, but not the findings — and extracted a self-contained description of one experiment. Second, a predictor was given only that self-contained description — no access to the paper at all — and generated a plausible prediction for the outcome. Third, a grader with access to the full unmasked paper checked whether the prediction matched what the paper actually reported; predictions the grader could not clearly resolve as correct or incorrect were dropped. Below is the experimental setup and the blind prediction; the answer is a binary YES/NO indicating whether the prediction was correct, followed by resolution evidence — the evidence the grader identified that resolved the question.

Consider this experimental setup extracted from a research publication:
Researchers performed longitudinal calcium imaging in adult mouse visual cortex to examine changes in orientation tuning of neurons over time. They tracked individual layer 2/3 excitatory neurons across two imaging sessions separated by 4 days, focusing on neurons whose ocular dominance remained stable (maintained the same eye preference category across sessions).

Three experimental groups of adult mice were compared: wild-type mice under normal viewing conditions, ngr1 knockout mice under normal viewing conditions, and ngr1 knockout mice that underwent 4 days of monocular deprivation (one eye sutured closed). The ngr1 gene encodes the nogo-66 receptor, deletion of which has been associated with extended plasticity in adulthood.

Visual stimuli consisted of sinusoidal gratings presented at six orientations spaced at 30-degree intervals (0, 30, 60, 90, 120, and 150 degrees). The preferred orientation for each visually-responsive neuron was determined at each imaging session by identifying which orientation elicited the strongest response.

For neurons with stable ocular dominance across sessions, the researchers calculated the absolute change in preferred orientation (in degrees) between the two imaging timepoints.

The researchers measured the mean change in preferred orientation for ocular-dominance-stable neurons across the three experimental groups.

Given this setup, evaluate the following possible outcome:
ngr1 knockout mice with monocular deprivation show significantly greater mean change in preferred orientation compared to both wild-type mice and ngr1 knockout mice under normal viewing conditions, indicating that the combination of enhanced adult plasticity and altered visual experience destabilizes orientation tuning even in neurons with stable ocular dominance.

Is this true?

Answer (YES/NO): YES